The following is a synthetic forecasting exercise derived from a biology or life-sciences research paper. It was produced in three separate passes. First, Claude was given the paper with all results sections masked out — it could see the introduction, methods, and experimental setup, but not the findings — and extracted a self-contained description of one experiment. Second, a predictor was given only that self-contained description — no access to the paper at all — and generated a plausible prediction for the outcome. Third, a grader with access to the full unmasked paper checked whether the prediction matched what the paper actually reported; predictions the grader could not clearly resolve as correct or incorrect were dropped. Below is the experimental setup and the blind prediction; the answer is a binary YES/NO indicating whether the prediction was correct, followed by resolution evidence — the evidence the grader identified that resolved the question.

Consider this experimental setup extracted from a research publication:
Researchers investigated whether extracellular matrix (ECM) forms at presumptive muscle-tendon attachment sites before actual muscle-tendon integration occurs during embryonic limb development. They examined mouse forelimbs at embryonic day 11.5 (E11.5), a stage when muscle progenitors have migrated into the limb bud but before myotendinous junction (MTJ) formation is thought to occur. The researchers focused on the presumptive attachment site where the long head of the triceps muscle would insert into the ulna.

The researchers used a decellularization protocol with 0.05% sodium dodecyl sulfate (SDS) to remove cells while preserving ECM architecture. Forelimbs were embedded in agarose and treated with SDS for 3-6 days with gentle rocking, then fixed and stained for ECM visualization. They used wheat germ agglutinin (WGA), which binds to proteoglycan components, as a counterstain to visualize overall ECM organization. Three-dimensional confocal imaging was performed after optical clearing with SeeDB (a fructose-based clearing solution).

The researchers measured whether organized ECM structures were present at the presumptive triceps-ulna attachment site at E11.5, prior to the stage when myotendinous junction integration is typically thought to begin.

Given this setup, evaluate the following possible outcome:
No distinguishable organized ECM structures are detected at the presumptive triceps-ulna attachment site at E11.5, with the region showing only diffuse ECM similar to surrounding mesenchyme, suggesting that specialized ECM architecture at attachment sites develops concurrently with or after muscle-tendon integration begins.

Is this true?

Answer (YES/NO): NO